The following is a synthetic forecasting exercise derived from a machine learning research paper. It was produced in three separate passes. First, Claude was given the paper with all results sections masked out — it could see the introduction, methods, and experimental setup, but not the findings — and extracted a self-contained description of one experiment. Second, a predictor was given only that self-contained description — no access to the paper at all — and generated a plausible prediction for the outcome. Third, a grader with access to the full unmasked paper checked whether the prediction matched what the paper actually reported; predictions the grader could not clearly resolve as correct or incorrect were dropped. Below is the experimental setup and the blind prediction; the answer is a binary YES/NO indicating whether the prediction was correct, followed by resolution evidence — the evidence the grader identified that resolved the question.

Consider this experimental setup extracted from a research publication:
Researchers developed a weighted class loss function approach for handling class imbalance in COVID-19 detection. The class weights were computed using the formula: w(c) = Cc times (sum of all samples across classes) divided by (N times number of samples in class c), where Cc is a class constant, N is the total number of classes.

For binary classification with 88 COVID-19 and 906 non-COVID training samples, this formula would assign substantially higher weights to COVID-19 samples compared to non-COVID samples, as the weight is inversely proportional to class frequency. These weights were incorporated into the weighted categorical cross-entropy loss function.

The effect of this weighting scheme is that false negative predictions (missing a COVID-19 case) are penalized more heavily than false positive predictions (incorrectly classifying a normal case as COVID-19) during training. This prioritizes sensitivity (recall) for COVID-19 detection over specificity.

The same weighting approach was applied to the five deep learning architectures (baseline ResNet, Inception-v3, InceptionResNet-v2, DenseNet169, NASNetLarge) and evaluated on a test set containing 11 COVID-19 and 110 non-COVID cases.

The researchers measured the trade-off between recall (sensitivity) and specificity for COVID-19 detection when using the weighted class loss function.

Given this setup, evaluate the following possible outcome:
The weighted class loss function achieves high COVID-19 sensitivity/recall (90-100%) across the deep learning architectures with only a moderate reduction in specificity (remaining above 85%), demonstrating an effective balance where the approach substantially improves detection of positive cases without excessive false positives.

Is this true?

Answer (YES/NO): NO